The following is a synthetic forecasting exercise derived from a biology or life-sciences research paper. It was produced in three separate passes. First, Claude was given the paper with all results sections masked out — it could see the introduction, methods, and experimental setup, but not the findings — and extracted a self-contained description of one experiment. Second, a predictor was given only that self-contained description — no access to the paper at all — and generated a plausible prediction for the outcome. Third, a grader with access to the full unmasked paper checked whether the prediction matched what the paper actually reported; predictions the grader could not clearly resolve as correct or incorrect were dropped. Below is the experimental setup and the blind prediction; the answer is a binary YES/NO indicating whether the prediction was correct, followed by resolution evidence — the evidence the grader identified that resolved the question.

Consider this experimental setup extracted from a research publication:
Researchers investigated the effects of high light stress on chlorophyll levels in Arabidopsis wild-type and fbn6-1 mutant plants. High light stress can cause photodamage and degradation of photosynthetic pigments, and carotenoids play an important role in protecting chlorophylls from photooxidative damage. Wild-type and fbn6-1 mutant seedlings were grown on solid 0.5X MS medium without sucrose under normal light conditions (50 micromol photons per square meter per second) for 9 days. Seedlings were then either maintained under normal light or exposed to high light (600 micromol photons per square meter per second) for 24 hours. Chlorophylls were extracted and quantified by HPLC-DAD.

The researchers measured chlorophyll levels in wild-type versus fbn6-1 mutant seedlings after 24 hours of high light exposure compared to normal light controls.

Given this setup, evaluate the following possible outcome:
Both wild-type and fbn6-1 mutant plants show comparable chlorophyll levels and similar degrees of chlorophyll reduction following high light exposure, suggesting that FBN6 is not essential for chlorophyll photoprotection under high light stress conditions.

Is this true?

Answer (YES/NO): NO